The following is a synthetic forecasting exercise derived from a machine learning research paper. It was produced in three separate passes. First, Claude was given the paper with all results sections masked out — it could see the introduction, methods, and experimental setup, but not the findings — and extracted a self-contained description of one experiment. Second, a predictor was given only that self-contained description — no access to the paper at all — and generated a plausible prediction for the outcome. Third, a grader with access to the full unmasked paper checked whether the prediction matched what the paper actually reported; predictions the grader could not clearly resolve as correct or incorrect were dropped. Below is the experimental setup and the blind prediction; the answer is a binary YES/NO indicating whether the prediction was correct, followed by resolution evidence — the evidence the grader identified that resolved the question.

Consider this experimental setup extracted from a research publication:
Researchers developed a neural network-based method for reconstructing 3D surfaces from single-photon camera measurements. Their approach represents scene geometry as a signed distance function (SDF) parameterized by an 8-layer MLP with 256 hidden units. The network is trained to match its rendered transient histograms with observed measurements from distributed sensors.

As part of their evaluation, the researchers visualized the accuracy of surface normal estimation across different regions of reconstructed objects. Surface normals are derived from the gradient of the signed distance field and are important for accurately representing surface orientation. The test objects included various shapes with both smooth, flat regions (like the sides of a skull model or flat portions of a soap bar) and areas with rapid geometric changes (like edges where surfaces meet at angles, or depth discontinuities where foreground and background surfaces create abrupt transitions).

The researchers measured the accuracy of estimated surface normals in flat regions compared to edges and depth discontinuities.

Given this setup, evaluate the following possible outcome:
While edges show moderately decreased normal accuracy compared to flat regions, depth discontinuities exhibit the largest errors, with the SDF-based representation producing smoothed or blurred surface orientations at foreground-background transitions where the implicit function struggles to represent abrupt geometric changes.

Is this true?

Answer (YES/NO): NO